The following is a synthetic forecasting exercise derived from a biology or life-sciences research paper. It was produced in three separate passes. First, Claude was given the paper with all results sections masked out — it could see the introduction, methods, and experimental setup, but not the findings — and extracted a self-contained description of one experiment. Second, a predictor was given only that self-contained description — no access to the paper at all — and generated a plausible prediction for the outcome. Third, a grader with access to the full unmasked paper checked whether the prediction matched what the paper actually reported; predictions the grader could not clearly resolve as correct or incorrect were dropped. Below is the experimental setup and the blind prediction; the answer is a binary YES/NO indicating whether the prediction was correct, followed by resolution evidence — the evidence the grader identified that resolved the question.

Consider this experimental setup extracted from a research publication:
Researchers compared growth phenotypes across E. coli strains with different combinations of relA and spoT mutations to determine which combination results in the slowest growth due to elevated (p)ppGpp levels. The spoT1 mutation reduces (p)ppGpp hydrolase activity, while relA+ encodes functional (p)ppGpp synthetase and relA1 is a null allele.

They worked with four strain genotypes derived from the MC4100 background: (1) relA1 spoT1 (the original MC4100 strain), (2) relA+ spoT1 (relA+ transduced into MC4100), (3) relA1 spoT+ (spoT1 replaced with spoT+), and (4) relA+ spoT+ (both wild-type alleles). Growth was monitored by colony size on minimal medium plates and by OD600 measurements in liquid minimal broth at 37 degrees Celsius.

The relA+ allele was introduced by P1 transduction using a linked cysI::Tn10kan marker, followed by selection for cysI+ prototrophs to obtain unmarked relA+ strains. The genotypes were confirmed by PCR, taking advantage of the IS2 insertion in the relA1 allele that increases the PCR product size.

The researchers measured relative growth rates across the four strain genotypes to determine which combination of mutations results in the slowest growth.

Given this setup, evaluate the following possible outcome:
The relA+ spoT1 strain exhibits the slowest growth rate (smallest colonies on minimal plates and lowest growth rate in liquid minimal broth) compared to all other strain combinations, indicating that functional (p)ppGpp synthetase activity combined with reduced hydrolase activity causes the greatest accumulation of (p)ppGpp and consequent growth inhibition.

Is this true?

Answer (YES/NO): YES